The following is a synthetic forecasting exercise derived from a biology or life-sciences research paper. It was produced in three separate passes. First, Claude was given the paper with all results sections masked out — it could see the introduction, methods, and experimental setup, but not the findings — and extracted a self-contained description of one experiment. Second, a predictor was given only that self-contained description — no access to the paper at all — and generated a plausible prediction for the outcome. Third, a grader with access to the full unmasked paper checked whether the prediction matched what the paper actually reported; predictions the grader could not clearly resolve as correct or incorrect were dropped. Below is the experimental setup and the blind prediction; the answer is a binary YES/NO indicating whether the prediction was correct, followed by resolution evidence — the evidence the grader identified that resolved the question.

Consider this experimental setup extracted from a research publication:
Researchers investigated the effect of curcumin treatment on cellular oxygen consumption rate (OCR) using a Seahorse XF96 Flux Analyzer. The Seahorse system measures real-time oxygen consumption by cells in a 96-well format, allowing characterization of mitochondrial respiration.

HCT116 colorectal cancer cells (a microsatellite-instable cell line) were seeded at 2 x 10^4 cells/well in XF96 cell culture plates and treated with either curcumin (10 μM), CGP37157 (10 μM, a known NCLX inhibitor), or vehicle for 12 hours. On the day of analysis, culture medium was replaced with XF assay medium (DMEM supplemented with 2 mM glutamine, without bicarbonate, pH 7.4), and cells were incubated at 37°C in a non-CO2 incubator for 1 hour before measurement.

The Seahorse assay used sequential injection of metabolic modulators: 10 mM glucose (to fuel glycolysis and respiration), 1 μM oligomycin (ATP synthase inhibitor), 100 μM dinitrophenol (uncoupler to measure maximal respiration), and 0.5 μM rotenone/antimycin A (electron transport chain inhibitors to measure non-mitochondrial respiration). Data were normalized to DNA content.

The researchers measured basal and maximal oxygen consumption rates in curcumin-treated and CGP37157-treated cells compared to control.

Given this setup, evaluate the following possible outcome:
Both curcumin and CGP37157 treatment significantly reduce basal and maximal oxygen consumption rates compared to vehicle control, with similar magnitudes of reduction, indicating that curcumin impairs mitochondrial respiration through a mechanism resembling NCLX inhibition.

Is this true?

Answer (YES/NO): YES